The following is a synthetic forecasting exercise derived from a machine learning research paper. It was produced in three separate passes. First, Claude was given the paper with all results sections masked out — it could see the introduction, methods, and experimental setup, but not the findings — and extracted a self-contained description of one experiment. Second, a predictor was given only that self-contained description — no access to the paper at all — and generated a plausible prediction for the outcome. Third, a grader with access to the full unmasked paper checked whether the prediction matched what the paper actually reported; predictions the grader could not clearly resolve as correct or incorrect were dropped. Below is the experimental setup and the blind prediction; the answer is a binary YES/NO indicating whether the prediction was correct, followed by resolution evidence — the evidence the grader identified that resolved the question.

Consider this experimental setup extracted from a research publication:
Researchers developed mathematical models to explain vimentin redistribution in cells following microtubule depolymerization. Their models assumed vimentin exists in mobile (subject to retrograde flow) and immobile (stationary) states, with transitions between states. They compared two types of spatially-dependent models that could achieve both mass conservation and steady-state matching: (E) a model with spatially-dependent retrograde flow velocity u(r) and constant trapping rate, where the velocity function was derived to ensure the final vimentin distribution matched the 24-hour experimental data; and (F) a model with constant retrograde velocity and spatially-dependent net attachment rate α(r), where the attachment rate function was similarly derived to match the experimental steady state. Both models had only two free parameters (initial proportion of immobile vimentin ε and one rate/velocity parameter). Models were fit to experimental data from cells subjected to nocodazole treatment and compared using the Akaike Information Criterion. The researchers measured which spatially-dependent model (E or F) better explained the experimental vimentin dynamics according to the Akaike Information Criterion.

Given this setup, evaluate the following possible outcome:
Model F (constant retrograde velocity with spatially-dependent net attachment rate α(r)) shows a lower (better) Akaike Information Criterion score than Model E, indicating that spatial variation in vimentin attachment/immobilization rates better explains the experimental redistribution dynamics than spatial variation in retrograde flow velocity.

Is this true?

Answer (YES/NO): YES